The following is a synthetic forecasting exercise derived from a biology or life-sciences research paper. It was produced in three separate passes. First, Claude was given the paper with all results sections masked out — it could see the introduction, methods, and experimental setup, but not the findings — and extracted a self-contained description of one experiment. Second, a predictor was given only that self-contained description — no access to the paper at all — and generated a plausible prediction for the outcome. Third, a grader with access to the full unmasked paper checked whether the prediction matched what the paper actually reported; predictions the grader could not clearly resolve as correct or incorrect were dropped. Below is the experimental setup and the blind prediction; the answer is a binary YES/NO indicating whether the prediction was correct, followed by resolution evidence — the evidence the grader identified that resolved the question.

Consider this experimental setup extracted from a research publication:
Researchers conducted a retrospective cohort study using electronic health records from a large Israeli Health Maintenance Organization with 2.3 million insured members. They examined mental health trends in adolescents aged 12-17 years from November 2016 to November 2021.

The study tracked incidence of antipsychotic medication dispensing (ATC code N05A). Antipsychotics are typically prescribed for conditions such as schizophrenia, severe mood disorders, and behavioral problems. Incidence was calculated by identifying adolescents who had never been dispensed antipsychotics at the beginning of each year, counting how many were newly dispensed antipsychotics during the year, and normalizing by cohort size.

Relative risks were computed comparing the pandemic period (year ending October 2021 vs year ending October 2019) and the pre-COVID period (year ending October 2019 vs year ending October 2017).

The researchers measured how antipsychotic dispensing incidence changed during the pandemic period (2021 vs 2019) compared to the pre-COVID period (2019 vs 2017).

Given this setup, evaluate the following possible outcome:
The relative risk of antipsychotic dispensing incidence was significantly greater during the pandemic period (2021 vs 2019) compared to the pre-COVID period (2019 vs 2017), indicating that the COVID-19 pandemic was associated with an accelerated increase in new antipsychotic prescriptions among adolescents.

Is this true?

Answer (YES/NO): YES